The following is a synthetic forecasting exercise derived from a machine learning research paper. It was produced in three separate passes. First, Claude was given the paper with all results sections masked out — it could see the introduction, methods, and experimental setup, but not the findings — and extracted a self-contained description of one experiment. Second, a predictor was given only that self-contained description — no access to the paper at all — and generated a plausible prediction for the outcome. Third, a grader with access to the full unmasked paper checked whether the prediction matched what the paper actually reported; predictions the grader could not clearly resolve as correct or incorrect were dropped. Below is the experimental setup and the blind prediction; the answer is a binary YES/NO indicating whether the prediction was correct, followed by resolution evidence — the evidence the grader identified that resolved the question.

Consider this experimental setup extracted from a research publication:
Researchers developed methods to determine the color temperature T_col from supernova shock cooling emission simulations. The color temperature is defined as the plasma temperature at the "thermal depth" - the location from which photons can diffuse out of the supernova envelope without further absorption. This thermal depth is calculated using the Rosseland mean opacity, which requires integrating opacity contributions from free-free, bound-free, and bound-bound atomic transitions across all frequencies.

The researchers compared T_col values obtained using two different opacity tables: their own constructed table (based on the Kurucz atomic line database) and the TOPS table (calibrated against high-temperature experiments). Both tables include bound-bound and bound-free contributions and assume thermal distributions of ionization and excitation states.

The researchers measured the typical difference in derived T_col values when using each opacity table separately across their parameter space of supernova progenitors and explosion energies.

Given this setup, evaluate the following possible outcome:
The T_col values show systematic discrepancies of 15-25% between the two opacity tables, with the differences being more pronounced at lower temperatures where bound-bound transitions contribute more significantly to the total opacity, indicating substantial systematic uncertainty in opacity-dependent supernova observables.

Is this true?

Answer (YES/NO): NO